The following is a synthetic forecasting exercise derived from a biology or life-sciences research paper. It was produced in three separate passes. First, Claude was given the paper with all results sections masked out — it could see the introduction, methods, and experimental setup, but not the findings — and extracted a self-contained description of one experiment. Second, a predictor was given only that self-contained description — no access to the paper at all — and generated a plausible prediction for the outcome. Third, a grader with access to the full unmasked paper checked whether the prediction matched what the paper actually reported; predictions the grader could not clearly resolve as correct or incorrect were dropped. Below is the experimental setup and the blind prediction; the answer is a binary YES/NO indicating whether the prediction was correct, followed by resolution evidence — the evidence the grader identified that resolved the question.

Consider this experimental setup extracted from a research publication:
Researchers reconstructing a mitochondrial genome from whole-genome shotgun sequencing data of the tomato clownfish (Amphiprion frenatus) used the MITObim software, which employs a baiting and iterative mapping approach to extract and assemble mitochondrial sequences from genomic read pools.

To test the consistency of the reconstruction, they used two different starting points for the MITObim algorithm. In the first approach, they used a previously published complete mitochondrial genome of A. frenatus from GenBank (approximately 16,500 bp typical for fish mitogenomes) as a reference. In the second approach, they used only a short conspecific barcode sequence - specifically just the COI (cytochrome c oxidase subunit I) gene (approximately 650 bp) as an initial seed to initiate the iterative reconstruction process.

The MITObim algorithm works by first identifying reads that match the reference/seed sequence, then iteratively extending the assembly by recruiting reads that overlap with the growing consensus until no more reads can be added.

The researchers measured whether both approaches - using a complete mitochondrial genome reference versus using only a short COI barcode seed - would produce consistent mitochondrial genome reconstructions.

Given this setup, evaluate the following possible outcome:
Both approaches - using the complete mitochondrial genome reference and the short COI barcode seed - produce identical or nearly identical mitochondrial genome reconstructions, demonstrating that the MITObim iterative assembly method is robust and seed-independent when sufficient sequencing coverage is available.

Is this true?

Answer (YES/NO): YES